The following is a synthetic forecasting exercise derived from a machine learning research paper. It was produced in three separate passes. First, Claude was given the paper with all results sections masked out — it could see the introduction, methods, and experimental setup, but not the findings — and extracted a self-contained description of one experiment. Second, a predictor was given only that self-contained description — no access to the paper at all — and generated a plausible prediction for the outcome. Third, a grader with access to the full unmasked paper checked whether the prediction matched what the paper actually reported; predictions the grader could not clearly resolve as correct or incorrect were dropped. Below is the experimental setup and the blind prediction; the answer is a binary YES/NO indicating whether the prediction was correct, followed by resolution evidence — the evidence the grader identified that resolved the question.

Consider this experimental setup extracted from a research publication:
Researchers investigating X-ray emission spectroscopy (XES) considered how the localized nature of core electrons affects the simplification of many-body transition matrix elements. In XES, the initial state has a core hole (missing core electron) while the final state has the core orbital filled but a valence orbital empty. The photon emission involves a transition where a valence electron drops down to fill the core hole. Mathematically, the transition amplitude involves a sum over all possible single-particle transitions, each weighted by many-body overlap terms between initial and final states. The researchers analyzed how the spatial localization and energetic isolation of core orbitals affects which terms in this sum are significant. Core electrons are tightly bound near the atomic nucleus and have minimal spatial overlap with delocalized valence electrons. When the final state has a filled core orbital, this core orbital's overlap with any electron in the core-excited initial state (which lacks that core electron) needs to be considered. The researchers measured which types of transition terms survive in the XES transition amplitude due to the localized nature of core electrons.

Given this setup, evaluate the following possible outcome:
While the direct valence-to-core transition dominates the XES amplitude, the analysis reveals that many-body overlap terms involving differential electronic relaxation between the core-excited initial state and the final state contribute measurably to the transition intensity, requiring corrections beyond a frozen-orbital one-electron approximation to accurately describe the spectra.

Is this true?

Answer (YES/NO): YES